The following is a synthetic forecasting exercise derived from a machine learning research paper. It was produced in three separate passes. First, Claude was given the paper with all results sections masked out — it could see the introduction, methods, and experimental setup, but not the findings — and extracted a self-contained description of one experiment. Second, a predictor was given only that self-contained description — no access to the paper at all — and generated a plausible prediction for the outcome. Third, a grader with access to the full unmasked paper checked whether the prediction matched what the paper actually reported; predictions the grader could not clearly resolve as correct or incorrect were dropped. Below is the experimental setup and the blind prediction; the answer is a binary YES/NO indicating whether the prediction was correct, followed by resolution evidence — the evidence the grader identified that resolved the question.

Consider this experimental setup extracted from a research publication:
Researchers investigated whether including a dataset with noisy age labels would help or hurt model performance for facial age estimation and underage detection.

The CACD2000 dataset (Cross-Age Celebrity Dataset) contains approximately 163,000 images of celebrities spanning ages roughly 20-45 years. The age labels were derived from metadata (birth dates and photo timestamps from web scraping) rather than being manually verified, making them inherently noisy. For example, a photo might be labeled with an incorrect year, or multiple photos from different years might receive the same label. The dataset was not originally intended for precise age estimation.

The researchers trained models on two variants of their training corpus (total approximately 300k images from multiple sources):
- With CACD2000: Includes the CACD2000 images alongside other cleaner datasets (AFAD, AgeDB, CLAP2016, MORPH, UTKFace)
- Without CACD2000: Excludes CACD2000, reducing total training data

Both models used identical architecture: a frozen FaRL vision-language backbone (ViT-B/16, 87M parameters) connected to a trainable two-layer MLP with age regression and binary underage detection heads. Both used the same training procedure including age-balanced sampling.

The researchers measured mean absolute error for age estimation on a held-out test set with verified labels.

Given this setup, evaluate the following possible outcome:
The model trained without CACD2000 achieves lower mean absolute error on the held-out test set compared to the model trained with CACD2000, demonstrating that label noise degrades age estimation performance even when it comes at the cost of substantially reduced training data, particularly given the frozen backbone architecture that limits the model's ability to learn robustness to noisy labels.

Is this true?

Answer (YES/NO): YES